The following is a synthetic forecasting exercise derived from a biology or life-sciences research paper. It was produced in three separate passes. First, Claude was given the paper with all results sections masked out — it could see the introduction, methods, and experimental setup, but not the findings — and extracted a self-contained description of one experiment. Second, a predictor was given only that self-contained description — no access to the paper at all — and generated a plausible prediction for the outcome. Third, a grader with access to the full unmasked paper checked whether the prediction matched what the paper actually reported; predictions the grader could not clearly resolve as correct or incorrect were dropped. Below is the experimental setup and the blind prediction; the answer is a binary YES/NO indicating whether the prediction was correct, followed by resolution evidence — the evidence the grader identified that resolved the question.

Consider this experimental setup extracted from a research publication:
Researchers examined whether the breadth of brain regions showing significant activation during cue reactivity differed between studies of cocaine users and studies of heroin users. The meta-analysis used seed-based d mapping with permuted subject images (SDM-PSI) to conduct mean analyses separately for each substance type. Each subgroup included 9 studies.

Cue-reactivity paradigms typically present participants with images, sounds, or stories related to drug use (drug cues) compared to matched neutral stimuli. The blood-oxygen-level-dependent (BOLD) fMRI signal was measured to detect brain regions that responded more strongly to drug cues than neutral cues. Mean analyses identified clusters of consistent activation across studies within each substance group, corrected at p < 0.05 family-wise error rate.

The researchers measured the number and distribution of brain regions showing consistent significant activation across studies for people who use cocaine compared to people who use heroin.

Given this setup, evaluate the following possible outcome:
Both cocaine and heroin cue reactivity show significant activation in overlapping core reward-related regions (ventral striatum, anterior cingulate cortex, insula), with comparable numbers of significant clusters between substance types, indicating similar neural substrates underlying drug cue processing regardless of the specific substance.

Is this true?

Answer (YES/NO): NO